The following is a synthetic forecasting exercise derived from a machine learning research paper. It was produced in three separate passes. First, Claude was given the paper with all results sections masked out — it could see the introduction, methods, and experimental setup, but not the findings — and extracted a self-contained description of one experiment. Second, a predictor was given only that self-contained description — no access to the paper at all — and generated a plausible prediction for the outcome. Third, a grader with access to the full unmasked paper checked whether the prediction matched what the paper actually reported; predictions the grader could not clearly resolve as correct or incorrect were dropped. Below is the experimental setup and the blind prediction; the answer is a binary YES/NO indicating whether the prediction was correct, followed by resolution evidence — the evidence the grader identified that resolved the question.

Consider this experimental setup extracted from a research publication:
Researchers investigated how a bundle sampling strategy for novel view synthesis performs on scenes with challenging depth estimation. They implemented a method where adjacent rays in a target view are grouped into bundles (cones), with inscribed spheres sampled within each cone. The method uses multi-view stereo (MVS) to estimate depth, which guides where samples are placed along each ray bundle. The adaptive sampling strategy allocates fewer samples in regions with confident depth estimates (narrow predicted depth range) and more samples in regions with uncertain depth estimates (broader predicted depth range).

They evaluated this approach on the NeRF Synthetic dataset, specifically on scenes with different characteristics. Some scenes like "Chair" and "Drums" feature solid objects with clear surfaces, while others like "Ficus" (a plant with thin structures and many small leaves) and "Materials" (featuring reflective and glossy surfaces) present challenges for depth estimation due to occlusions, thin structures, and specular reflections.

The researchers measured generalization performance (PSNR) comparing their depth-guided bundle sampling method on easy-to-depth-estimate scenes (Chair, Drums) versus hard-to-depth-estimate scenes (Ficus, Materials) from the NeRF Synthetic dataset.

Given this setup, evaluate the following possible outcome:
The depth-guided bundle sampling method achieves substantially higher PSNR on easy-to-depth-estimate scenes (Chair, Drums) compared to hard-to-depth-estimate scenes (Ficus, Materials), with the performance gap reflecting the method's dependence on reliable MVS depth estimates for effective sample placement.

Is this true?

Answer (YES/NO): NO